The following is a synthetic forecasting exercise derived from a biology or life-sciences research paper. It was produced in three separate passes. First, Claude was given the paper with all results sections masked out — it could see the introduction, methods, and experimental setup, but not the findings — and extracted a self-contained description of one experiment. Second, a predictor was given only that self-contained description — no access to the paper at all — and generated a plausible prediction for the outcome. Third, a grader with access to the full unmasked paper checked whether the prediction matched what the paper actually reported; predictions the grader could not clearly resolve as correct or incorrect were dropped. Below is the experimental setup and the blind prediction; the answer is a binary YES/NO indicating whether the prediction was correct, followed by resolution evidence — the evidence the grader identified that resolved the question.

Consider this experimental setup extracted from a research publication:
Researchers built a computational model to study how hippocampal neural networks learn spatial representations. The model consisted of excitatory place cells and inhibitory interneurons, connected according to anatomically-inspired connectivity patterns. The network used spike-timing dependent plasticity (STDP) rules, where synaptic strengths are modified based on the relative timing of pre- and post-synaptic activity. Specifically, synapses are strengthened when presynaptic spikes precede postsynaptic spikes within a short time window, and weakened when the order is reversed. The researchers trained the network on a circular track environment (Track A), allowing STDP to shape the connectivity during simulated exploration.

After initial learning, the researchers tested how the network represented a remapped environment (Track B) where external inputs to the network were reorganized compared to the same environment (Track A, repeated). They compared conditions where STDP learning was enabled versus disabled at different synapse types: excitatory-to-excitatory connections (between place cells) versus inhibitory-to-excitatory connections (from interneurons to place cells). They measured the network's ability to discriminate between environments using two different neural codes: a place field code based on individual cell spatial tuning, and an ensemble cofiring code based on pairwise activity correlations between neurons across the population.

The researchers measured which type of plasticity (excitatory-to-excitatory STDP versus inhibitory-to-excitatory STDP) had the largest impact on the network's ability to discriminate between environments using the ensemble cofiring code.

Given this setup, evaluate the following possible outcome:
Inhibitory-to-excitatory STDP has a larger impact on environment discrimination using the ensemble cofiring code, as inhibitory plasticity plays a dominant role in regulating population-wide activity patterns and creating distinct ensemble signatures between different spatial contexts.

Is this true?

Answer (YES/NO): YES